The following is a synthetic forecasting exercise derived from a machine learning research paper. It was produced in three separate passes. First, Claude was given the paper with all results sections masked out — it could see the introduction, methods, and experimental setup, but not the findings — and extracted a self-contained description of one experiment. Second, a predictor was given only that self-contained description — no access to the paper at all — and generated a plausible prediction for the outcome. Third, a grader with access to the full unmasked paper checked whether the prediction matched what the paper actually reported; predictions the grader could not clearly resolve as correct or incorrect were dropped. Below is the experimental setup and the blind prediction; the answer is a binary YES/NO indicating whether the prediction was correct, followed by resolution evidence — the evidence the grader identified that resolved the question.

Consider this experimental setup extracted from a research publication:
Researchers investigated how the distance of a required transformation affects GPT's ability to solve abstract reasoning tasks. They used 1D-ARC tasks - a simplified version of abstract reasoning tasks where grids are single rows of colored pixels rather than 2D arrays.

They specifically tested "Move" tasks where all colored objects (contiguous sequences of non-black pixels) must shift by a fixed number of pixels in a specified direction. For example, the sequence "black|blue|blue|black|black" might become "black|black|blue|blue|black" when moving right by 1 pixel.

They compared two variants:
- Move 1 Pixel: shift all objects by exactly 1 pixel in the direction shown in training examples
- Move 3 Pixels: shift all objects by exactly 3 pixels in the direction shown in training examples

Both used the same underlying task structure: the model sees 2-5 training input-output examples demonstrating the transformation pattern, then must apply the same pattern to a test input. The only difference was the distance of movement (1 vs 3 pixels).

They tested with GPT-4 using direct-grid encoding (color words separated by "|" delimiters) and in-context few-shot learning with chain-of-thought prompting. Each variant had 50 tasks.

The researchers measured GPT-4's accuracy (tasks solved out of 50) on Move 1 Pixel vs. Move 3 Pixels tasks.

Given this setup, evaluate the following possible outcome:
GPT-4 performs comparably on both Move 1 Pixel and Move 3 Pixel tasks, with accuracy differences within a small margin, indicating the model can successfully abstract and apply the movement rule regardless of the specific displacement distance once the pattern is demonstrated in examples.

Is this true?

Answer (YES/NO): NO